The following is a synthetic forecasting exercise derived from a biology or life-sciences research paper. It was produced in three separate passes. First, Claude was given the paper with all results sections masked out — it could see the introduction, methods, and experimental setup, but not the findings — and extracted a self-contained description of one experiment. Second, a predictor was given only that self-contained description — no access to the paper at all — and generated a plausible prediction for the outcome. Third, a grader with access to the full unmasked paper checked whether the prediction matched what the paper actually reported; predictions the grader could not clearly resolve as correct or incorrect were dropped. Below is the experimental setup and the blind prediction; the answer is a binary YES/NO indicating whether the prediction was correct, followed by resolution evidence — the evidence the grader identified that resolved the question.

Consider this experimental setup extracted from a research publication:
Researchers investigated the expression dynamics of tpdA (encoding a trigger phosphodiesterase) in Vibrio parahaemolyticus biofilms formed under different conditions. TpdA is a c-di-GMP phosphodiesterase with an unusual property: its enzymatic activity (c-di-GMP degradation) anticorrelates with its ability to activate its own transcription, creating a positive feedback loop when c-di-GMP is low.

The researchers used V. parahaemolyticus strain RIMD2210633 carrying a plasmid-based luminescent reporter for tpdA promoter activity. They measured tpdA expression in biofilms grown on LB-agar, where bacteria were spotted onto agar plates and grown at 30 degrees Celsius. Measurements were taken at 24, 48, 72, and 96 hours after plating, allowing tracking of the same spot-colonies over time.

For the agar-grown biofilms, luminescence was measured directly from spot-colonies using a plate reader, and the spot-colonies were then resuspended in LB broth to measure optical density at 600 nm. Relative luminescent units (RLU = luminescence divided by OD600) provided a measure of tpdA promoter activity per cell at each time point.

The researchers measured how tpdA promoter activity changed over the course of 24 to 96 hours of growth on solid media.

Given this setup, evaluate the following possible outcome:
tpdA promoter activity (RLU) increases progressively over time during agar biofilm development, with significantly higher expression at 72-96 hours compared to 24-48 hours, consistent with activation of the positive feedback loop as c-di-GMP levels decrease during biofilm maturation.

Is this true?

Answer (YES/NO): NO